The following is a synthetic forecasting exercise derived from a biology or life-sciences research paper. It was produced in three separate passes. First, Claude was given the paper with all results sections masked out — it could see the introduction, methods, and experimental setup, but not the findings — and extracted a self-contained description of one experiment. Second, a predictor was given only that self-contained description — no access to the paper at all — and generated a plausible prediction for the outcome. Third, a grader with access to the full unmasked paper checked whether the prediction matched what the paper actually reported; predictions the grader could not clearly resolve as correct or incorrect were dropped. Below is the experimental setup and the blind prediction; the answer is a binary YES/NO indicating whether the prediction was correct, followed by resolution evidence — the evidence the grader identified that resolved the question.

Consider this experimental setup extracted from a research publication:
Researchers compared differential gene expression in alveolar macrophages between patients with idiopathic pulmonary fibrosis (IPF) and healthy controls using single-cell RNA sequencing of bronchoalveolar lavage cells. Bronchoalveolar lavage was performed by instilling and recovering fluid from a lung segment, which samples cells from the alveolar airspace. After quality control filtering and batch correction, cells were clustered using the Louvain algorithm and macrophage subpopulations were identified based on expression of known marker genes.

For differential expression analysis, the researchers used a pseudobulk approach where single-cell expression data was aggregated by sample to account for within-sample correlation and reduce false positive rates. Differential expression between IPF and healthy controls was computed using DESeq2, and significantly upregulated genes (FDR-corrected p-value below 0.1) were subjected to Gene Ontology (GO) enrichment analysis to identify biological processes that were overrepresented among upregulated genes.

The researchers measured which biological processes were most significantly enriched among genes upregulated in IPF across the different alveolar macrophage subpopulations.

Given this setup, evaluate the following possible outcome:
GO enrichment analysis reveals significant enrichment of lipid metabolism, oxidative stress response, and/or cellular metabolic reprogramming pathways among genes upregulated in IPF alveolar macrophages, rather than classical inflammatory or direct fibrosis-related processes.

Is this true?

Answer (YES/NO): NO